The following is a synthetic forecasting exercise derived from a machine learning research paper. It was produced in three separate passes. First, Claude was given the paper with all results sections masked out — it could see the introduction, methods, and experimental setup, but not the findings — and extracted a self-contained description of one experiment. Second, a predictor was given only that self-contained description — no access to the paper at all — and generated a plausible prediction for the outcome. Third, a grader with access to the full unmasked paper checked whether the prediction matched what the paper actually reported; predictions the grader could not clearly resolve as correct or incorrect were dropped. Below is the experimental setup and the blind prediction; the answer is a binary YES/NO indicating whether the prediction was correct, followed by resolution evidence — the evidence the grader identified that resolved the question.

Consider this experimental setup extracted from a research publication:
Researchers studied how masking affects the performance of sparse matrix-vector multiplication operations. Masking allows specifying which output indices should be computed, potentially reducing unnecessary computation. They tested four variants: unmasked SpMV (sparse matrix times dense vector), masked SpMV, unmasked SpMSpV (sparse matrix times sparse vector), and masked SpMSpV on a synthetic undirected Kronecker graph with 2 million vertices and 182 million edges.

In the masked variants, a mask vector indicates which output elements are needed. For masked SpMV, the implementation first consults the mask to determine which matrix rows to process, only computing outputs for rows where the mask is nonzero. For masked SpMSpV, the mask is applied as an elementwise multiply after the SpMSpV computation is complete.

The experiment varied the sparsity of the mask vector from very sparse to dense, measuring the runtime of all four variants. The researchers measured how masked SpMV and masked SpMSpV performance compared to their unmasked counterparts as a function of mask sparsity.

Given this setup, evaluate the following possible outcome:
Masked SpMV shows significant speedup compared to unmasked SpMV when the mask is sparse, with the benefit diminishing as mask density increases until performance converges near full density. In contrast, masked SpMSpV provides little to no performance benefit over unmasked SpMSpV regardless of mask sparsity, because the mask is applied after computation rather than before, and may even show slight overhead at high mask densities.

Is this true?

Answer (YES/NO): YES